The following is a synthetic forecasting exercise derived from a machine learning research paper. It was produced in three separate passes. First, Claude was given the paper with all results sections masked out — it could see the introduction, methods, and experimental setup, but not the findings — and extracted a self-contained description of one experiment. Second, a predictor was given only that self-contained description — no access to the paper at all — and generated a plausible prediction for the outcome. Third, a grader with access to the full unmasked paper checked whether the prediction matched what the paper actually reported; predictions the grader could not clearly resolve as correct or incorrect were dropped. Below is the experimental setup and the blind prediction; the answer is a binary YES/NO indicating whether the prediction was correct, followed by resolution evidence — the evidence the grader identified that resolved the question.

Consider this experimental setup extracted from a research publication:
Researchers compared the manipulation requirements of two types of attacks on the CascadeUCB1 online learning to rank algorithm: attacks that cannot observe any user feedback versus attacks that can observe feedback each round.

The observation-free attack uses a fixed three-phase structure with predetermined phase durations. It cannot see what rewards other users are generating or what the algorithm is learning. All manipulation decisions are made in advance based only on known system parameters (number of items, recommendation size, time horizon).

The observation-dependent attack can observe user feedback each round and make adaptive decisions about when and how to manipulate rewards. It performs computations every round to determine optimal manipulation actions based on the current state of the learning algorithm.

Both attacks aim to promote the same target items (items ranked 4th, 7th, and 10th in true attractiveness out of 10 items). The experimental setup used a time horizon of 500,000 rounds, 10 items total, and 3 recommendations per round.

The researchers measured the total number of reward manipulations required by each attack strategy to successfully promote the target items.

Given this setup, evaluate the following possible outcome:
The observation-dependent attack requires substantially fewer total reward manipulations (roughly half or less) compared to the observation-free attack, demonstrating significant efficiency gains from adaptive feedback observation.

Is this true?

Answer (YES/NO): YES